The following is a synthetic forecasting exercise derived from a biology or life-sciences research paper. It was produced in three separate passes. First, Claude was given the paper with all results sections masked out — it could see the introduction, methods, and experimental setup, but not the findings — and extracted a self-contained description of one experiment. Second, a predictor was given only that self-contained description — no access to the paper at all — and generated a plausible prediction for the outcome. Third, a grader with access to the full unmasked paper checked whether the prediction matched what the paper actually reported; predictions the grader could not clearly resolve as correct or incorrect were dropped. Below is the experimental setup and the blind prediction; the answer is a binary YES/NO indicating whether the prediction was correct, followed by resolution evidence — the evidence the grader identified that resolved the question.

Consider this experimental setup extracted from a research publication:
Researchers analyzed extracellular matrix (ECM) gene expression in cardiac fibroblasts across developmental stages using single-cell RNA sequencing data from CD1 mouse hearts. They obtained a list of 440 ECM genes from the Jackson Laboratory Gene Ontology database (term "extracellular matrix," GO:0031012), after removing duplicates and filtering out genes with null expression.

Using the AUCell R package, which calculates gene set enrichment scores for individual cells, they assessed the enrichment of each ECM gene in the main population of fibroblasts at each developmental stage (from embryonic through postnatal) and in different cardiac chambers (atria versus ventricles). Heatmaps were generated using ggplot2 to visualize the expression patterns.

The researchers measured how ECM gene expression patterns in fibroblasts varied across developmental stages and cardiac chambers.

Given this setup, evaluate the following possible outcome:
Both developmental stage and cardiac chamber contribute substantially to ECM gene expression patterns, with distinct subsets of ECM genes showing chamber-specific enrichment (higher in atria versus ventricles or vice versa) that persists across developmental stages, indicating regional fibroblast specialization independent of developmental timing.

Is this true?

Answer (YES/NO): NO